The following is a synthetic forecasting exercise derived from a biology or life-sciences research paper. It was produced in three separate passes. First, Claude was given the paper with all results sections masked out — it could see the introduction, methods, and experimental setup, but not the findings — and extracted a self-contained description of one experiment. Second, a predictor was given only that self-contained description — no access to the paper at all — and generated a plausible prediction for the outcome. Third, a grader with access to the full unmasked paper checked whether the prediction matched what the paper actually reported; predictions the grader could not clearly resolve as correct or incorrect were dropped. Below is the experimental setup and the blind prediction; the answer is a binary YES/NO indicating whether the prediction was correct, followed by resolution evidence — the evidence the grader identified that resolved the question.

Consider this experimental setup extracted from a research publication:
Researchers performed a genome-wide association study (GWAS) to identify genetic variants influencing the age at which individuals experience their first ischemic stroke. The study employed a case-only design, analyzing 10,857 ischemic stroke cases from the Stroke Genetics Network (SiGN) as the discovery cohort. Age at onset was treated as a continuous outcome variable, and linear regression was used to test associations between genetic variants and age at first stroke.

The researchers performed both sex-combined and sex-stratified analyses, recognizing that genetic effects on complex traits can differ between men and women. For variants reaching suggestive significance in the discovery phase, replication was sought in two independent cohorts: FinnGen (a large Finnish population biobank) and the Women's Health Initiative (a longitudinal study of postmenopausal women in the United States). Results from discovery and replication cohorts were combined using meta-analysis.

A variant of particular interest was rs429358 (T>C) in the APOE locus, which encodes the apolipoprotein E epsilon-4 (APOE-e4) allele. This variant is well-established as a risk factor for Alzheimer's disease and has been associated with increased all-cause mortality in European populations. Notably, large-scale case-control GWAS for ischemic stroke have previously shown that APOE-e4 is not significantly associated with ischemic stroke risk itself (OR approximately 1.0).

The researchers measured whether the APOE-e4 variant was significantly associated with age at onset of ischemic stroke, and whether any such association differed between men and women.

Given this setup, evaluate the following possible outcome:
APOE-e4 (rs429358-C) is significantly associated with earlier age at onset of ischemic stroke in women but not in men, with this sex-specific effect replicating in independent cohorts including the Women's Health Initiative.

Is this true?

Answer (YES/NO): YES